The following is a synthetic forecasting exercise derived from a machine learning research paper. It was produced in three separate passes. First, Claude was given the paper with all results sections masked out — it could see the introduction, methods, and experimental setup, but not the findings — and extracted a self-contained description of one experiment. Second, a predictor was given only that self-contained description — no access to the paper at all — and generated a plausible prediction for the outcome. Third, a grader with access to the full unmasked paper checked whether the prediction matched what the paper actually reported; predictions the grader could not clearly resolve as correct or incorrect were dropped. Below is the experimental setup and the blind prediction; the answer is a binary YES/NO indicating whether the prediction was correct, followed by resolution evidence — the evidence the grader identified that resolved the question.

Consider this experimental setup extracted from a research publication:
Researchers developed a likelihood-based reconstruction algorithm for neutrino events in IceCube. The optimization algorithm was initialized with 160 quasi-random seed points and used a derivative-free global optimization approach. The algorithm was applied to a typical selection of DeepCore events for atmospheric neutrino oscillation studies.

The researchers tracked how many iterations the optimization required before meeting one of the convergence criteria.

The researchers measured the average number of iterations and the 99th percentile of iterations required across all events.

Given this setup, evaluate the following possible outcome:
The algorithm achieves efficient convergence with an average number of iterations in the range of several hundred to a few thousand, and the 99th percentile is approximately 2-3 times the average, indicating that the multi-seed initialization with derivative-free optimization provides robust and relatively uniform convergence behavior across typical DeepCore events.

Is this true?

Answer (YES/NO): YES